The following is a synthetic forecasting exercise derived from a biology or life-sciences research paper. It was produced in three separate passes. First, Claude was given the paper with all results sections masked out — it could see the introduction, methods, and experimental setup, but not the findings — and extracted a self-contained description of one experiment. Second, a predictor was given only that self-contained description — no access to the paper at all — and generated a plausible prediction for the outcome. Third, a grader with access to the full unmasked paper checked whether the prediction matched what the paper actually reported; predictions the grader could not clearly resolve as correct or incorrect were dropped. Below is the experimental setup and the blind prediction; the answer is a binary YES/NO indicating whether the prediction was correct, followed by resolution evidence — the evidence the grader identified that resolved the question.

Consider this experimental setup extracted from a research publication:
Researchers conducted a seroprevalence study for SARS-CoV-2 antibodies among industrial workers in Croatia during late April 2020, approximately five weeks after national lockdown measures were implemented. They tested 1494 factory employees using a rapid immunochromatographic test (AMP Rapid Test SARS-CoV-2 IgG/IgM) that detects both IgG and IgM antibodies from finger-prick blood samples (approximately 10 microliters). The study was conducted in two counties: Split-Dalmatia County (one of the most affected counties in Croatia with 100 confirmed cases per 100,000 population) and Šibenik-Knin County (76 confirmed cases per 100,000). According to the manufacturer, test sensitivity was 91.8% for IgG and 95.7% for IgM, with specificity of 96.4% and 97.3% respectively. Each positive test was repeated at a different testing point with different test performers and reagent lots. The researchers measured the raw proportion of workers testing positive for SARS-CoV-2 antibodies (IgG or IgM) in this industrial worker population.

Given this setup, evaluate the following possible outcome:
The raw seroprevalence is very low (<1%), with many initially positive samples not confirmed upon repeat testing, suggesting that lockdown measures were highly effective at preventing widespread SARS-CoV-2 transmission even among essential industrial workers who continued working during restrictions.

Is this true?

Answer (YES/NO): NO